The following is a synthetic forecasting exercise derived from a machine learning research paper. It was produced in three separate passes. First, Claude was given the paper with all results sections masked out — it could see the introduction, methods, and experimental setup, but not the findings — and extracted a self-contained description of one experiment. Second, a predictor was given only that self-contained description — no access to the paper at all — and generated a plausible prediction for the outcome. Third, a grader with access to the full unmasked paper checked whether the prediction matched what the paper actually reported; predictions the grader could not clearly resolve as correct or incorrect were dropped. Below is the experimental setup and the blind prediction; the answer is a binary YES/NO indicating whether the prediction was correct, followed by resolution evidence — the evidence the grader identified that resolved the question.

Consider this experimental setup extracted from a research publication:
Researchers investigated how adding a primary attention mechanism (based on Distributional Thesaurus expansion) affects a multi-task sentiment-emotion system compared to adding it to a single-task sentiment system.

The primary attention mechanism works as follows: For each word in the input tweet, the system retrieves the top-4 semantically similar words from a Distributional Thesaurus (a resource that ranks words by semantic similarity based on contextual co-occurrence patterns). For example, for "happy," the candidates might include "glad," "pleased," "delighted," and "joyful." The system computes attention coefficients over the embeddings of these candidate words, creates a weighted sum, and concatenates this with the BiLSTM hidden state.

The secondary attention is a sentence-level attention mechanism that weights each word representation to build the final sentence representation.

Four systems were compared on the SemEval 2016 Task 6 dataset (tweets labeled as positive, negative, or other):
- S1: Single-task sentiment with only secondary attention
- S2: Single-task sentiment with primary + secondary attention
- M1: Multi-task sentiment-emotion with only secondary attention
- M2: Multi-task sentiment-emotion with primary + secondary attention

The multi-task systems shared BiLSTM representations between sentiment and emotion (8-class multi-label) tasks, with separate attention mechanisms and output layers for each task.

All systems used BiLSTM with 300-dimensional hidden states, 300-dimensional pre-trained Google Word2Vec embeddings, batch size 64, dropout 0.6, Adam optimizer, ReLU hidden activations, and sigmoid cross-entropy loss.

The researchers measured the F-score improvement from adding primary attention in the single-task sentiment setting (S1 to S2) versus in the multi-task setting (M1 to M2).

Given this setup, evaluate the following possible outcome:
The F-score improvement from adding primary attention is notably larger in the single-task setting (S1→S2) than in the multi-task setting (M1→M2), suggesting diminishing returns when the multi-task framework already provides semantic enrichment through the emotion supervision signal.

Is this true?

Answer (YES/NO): YES